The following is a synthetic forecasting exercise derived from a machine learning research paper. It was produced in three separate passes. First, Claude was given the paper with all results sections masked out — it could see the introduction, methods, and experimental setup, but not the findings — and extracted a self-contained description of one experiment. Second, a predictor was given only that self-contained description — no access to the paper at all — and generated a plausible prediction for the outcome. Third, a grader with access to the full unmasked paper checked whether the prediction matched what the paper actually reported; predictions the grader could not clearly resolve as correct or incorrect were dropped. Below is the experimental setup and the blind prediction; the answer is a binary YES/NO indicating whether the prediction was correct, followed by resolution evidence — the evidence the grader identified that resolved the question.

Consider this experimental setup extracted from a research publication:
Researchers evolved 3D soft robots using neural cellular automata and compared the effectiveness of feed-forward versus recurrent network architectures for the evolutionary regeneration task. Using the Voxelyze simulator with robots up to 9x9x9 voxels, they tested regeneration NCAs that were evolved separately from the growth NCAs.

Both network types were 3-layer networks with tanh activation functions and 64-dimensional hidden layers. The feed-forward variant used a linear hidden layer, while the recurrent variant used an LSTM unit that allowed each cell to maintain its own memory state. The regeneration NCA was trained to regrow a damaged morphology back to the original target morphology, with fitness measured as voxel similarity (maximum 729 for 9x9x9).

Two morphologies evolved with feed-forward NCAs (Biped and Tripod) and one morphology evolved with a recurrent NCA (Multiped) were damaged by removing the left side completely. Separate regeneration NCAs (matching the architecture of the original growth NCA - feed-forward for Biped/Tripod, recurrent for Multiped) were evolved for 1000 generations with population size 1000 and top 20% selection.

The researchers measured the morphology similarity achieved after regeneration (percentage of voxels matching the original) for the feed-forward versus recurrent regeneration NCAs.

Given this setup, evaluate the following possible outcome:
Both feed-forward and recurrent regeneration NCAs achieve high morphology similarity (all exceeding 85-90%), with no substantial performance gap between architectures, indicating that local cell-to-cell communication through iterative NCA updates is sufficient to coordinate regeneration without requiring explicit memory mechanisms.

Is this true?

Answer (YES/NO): NO